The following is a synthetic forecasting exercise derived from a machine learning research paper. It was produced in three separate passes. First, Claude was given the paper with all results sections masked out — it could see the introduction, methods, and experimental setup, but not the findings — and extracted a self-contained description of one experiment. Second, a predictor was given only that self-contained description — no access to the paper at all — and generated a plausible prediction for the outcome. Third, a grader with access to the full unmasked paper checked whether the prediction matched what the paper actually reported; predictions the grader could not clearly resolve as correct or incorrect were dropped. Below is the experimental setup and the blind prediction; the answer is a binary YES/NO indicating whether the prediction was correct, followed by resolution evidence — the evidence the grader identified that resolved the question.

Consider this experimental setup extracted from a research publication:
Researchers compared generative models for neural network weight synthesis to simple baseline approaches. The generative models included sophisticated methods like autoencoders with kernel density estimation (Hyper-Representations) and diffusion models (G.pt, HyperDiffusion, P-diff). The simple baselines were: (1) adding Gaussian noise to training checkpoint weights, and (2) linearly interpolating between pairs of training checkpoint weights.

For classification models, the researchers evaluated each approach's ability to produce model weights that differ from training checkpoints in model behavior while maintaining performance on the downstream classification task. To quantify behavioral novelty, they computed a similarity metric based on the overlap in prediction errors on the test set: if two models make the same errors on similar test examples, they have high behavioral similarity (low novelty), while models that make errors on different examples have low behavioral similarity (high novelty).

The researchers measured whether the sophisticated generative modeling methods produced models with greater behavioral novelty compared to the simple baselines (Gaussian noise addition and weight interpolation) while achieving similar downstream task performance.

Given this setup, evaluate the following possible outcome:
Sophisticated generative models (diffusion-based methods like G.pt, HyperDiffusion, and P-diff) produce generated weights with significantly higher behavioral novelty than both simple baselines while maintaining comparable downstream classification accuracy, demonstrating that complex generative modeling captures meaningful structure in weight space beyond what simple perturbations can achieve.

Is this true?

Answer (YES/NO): NO